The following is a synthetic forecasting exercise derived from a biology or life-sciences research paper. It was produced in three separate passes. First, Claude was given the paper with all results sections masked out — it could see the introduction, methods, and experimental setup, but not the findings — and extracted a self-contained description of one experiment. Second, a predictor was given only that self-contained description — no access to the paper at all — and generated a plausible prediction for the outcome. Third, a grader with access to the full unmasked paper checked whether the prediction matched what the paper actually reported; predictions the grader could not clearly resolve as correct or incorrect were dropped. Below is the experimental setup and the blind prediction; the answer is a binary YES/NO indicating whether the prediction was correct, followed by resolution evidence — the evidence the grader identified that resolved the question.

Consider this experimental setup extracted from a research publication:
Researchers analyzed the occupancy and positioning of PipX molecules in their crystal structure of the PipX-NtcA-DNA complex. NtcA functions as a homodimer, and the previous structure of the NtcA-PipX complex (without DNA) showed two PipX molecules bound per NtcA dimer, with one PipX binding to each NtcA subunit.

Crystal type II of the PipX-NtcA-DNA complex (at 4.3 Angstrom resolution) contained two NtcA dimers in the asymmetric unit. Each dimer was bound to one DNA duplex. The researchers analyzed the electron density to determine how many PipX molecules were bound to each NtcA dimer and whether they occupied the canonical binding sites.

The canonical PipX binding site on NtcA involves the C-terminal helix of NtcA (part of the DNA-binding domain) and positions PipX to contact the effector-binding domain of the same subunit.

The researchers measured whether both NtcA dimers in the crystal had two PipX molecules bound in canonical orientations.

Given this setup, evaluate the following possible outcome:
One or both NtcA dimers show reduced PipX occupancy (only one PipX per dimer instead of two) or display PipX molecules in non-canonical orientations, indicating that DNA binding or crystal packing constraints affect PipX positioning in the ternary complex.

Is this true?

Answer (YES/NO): YES